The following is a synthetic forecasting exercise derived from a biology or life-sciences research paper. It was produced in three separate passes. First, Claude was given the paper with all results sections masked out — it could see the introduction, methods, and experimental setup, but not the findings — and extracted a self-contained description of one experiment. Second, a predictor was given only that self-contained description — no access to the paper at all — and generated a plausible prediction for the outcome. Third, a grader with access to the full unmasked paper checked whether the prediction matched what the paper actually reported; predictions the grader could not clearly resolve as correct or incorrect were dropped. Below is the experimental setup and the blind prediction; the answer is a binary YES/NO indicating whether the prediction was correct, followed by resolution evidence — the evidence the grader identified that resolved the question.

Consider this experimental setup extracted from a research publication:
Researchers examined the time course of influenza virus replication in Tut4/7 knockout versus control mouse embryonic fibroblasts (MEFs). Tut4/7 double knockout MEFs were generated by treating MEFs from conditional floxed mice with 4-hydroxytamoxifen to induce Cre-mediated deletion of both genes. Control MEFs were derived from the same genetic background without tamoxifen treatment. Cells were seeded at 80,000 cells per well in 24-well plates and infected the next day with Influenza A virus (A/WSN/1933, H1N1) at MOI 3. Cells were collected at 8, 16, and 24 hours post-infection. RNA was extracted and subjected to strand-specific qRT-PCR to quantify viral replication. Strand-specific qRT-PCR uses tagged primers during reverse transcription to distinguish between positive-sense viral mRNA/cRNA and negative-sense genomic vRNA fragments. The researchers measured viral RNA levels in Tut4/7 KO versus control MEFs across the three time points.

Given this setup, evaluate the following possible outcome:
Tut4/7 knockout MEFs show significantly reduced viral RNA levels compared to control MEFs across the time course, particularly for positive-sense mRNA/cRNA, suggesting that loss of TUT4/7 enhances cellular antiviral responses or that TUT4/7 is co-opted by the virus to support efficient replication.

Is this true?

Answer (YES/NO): NO